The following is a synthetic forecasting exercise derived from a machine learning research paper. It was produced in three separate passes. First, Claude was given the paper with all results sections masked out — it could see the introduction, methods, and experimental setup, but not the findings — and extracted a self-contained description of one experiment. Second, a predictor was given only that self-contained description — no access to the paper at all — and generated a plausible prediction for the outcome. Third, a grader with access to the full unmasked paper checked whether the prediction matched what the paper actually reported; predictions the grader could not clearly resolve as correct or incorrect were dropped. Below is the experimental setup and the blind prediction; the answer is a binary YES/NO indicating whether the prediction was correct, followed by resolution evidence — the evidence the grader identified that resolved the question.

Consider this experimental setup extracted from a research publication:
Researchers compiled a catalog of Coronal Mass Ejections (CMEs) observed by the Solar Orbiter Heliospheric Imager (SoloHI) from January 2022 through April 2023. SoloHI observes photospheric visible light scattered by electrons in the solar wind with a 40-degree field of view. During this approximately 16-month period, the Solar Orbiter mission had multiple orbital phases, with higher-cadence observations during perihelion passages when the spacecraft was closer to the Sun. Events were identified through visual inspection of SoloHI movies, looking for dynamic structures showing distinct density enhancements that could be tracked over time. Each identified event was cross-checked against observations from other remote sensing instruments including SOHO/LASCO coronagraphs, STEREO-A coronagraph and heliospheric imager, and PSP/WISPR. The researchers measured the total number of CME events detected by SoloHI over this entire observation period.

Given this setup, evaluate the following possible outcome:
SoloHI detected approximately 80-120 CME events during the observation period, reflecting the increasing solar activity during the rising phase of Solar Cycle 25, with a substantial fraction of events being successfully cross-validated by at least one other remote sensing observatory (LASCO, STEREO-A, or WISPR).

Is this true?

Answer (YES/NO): NO